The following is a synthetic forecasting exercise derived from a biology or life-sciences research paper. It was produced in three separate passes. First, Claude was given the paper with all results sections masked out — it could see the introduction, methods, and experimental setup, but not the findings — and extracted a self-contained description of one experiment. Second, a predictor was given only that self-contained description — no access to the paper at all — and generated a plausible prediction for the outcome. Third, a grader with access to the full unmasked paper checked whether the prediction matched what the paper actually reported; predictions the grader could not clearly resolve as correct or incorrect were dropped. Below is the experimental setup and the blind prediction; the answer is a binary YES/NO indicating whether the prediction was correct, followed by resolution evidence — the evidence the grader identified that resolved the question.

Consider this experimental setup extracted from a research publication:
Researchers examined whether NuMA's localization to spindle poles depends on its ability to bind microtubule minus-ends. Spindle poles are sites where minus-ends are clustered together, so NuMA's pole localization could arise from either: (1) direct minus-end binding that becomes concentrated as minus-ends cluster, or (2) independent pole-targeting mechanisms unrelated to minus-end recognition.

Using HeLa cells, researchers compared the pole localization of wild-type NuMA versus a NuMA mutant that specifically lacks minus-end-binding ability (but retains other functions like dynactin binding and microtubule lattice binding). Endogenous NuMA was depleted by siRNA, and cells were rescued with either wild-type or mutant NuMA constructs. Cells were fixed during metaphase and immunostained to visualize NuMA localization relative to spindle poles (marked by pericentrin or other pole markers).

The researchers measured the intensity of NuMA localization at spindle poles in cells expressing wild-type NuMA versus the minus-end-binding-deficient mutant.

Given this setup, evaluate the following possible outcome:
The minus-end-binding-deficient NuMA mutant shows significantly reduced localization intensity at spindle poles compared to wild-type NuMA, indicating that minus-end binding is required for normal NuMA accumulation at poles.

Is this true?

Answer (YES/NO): YES